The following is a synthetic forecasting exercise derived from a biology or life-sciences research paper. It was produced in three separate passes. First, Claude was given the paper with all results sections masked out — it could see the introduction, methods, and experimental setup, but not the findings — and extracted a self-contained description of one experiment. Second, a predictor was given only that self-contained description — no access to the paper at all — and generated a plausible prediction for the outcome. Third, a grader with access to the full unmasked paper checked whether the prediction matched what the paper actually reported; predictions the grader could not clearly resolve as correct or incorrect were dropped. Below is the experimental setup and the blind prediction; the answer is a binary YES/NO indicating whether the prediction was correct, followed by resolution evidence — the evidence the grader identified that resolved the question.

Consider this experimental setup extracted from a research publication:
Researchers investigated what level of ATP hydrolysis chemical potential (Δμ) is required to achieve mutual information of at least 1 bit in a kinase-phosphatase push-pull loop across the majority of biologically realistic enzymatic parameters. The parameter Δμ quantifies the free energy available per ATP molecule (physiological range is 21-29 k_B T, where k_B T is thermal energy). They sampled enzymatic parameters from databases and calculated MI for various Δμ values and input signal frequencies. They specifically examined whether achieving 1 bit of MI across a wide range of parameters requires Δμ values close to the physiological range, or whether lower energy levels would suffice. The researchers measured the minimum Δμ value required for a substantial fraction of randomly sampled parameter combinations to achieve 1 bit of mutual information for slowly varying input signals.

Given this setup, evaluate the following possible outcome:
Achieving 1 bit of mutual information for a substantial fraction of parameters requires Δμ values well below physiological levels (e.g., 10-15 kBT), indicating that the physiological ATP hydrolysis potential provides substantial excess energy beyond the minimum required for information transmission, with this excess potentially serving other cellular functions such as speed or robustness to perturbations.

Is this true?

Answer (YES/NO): YES